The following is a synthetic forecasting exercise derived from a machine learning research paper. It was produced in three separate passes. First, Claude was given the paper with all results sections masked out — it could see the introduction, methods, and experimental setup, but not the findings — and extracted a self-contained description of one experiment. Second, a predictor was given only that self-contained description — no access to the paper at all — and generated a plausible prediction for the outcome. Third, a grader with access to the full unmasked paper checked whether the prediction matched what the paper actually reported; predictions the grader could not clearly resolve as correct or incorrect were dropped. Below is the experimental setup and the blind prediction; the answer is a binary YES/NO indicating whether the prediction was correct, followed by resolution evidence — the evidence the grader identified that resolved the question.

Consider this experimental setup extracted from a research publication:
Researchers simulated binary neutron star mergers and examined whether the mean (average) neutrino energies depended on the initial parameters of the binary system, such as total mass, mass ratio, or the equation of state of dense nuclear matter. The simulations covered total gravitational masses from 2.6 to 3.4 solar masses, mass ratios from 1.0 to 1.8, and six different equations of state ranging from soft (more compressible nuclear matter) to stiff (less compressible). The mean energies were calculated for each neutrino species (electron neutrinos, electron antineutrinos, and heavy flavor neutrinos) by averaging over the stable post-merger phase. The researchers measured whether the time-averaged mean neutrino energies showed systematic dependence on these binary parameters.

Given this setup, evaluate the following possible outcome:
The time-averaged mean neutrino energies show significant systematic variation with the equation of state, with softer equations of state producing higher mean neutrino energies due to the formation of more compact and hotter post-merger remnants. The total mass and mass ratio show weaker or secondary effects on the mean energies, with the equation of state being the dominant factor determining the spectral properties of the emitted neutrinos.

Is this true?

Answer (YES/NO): NO